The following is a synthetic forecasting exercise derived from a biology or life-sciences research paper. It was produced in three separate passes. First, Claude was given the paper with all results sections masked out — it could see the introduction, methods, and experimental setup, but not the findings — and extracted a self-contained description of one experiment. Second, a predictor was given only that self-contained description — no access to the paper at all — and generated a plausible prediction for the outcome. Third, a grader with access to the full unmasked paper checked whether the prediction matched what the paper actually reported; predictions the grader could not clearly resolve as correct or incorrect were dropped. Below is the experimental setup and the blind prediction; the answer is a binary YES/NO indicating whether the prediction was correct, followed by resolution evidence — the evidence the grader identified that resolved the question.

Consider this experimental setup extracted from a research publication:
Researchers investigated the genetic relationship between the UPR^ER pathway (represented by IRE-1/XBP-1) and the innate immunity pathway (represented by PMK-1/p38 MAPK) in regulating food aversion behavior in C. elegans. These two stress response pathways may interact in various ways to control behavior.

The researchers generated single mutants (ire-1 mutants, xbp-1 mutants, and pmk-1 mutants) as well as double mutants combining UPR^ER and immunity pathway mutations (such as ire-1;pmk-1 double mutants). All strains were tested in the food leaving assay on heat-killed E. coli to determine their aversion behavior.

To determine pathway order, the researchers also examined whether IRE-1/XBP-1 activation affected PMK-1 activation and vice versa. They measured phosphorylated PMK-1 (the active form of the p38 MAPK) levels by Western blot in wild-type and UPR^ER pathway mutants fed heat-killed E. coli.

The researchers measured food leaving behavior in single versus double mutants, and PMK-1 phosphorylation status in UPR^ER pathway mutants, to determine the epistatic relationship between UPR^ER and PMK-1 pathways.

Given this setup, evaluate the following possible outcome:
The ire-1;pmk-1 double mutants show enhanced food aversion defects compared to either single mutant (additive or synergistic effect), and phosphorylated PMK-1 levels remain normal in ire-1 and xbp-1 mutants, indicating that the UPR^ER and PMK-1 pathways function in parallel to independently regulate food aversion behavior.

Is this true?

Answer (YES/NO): NO